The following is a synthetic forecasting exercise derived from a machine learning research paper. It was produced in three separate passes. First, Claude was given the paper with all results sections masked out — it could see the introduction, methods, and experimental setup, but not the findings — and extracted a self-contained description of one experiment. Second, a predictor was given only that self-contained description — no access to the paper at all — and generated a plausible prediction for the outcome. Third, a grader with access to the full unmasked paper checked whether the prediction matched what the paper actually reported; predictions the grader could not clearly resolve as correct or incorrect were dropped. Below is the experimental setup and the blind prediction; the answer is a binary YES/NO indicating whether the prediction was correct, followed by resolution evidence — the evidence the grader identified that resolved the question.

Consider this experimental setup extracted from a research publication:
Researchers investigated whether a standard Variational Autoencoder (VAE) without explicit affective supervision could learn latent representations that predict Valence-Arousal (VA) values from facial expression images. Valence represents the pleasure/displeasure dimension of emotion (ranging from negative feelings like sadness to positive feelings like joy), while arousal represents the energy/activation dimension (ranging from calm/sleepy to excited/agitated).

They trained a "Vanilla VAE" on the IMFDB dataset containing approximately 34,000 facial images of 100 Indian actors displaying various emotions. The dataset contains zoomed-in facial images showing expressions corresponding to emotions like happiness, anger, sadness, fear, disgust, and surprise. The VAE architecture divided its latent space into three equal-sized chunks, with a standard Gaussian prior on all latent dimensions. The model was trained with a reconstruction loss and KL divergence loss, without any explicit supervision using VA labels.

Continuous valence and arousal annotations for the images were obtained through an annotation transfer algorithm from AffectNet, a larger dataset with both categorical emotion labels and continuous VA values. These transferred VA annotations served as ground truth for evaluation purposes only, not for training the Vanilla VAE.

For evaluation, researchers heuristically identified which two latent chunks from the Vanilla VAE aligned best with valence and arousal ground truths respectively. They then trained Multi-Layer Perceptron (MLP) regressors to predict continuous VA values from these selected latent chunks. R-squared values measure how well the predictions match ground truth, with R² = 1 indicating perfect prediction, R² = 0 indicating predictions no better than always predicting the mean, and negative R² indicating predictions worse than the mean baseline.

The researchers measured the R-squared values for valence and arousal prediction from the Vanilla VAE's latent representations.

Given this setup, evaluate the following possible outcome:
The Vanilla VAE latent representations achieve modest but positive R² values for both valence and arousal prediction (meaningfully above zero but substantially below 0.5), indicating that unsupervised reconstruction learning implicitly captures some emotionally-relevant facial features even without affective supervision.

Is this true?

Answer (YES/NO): NO